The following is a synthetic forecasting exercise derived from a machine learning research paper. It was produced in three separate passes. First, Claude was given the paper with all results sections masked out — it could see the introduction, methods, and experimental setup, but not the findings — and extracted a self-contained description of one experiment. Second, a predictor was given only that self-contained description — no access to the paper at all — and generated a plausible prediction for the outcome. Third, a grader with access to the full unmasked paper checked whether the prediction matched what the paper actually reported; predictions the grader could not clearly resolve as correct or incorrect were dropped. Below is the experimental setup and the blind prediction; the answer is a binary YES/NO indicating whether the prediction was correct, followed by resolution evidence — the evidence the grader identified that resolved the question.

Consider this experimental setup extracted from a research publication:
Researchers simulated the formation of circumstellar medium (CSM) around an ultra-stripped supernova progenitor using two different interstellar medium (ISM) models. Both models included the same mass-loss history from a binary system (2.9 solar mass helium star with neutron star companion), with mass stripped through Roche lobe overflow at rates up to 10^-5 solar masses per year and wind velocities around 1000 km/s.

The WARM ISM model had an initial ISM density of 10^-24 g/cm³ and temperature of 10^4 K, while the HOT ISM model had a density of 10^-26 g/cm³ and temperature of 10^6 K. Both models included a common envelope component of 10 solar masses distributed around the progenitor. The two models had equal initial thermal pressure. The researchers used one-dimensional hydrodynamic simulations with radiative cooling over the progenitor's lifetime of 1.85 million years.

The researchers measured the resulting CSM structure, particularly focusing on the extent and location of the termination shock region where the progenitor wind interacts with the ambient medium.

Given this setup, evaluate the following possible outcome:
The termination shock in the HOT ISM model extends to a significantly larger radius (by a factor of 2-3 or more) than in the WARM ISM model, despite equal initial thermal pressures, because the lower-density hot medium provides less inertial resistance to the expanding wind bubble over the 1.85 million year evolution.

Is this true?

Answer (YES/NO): NO